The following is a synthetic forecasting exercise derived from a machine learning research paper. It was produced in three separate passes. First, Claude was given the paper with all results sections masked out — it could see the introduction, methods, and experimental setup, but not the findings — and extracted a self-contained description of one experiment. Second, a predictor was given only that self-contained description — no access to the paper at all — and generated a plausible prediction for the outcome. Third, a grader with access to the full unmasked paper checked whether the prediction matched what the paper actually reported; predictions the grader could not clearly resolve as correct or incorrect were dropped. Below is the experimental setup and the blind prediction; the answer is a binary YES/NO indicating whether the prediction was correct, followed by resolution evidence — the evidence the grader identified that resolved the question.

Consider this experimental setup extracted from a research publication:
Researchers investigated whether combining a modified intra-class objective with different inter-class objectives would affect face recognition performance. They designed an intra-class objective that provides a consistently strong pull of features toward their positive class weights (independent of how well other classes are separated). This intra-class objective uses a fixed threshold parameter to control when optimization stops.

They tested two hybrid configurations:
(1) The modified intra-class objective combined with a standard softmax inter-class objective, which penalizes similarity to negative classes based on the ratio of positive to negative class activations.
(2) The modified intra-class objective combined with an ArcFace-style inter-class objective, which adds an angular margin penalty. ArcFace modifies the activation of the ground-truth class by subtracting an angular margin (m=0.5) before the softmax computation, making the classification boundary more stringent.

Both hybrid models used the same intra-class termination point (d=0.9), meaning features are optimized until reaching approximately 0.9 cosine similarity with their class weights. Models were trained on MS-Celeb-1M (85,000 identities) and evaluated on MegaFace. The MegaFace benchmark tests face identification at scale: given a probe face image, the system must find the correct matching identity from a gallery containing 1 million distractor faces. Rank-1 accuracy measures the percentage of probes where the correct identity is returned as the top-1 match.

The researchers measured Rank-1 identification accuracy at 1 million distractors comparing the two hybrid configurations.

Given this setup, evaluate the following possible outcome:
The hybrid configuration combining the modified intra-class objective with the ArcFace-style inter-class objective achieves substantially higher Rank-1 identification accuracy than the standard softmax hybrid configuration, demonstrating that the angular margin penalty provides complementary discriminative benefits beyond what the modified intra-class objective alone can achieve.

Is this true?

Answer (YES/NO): YES